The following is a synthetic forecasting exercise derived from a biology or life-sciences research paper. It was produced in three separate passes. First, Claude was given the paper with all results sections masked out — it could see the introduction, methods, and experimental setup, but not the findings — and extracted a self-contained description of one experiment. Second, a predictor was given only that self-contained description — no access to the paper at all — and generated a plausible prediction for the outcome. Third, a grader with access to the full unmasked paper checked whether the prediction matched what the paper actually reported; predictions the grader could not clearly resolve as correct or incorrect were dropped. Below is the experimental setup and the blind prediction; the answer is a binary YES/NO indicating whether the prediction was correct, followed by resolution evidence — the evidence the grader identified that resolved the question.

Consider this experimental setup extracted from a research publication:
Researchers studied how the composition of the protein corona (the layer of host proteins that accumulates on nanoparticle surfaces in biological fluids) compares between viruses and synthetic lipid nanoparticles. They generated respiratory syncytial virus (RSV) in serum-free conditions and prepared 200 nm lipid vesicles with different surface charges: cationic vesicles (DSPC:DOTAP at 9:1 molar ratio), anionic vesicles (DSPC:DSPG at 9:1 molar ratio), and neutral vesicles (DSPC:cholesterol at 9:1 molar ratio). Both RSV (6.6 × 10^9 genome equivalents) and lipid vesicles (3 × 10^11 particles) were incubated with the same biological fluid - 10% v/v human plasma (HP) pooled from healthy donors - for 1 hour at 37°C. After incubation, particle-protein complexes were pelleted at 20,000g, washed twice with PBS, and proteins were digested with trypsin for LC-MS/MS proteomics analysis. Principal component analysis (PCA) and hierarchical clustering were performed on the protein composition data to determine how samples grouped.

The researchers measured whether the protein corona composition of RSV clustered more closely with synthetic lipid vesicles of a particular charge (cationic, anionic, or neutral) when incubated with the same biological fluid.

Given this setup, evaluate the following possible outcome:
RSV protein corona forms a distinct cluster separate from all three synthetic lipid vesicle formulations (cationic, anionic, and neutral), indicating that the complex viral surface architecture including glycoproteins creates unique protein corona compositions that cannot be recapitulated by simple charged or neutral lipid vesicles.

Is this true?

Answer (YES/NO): NO